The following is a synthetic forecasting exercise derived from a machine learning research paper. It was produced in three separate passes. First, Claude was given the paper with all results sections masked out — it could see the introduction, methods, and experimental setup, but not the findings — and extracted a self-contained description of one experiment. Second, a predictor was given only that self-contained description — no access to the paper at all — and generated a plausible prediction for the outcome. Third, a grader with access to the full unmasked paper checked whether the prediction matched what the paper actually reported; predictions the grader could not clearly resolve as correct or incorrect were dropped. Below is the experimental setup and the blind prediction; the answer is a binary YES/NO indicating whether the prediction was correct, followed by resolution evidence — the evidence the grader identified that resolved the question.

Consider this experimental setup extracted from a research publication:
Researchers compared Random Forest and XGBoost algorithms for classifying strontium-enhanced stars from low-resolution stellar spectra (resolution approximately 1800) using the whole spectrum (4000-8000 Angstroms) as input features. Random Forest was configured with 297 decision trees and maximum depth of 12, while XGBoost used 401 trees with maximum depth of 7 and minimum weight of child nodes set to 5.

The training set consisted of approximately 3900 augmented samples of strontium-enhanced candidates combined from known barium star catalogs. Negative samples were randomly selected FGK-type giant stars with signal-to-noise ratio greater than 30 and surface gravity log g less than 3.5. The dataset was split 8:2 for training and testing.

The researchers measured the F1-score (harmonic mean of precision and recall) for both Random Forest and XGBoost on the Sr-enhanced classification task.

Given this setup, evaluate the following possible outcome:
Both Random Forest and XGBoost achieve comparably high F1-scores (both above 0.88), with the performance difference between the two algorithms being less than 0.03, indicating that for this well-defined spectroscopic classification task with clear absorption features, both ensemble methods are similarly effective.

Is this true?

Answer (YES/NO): YES